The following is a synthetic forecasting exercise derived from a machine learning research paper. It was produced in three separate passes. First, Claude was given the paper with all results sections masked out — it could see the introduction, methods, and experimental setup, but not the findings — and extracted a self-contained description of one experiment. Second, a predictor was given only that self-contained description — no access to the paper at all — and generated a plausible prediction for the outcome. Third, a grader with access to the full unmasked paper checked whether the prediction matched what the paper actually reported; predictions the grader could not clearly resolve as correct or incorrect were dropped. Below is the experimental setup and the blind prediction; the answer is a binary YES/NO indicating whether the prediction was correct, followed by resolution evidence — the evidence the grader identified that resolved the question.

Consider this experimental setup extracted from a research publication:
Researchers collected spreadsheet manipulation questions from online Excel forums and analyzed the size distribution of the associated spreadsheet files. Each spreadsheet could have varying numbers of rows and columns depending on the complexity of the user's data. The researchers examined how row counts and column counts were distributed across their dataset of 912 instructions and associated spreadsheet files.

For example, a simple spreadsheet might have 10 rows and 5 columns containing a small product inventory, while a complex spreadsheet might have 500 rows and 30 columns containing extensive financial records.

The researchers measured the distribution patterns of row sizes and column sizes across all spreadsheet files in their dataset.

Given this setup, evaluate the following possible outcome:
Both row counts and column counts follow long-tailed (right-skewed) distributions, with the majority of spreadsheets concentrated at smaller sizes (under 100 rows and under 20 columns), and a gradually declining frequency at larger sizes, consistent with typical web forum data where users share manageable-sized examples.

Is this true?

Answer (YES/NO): YES